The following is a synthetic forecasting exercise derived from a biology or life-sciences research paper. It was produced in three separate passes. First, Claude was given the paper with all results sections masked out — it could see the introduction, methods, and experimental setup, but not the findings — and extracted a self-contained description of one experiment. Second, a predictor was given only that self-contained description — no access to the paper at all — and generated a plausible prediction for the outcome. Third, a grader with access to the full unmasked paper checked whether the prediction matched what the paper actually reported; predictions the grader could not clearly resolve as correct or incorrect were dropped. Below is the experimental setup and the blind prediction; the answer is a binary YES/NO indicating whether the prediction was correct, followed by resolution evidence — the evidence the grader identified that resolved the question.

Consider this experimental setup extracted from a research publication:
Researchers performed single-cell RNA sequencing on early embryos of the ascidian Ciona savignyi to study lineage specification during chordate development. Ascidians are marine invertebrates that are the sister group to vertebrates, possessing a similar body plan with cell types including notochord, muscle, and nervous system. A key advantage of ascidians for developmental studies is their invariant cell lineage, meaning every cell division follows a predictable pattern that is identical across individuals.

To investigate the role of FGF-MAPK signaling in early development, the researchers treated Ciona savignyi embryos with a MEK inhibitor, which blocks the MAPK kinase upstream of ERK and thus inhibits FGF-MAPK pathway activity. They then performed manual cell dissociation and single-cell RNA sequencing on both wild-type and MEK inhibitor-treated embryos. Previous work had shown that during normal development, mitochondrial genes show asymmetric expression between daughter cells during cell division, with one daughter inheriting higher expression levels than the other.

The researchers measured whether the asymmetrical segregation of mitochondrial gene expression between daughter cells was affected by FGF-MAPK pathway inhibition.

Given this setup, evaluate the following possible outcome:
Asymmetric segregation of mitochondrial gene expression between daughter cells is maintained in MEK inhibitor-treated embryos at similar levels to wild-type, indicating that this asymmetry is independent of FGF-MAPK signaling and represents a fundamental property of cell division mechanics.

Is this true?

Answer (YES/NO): YES